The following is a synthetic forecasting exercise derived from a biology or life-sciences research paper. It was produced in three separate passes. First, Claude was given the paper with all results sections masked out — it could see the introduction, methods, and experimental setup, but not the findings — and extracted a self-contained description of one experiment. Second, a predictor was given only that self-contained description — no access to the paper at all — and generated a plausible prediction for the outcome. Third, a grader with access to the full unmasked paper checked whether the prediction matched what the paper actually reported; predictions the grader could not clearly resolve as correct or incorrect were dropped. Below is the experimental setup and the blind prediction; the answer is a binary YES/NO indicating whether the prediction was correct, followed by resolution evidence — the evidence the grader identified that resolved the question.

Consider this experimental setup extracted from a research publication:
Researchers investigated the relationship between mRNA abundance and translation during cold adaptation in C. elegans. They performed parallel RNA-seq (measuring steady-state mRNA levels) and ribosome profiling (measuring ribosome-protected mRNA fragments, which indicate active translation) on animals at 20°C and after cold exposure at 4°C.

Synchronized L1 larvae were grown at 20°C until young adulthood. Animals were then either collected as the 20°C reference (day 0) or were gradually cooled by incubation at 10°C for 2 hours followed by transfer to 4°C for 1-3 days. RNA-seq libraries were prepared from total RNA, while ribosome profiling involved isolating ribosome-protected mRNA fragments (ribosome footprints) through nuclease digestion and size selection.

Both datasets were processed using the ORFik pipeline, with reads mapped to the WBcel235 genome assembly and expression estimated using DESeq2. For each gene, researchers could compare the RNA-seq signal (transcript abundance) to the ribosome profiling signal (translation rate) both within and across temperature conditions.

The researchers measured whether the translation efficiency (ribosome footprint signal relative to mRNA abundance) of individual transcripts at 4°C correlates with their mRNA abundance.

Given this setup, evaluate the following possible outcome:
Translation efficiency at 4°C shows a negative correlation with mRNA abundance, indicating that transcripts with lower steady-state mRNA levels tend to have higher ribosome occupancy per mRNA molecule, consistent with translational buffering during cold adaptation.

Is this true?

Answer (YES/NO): NO